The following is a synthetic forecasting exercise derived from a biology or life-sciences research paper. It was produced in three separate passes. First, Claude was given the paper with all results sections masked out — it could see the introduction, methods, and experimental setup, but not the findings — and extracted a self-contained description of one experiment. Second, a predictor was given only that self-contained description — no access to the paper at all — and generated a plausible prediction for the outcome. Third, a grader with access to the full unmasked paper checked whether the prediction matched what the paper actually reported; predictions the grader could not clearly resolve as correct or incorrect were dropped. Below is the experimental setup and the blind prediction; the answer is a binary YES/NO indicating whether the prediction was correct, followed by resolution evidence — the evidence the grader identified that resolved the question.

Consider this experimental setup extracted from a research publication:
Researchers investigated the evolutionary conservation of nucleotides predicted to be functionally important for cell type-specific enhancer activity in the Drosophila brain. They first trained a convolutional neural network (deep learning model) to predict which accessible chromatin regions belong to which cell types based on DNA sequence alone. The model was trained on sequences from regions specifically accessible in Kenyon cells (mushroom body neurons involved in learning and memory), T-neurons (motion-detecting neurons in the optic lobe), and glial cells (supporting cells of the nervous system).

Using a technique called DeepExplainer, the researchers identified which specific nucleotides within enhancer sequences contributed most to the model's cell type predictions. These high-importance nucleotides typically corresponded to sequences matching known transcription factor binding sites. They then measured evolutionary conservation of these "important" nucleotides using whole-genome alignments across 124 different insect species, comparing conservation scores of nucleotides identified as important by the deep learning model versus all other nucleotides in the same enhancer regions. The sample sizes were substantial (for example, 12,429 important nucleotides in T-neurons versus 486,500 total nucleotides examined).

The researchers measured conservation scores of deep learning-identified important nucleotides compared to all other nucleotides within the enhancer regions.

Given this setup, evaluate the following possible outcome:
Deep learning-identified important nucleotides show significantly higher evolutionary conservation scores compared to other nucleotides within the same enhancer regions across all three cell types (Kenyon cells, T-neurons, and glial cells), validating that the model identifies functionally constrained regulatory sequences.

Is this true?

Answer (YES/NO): YES